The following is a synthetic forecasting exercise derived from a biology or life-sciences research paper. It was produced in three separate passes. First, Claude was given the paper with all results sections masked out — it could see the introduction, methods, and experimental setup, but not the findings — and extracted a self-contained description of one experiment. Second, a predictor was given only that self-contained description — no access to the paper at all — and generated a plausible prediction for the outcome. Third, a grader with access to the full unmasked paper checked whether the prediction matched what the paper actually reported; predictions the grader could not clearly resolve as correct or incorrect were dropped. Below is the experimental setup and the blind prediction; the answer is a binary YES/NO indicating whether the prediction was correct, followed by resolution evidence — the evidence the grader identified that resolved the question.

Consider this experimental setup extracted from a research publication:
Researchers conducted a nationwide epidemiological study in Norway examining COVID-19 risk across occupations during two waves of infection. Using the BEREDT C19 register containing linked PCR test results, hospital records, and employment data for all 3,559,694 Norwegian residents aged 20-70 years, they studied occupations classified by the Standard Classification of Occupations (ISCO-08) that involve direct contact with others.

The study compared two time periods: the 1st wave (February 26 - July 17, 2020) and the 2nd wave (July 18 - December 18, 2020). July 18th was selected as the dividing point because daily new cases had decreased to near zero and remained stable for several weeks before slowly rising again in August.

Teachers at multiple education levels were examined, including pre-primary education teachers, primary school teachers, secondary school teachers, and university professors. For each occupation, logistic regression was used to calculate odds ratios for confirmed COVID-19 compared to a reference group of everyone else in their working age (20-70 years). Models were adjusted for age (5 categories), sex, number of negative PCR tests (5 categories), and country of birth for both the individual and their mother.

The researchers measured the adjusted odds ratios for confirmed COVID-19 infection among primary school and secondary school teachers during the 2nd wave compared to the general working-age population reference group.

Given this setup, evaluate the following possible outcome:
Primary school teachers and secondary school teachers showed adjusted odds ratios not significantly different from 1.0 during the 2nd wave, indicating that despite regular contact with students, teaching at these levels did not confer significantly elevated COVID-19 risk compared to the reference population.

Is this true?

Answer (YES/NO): NO